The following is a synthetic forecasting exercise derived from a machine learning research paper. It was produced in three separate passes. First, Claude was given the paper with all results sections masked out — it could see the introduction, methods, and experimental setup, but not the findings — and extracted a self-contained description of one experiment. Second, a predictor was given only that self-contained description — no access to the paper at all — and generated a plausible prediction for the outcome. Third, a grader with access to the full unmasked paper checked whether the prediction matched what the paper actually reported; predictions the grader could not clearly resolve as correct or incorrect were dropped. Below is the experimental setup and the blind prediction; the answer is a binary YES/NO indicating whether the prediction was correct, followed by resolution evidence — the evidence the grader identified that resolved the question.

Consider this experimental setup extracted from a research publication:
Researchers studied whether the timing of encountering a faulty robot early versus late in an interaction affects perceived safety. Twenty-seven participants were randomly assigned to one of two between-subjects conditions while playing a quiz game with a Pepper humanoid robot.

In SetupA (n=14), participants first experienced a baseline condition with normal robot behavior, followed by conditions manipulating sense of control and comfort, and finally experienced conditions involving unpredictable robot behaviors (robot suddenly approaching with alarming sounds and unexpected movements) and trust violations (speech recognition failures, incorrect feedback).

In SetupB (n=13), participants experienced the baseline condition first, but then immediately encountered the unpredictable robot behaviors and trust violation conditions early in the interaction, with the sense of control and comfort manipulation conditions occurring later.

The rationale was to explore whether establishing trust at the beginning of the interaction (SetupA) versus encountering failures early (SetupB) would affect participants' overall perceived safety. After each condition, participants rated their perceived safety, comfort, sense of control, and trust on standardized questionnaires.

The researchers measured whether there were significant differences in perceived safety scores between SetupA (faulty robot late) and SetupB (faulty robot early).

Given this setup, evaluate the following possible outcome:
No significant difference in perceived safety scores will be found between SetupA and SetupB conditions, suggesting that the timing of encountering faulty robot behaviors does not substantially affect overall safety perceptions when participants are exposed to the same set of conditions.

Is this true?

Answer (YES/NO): YES